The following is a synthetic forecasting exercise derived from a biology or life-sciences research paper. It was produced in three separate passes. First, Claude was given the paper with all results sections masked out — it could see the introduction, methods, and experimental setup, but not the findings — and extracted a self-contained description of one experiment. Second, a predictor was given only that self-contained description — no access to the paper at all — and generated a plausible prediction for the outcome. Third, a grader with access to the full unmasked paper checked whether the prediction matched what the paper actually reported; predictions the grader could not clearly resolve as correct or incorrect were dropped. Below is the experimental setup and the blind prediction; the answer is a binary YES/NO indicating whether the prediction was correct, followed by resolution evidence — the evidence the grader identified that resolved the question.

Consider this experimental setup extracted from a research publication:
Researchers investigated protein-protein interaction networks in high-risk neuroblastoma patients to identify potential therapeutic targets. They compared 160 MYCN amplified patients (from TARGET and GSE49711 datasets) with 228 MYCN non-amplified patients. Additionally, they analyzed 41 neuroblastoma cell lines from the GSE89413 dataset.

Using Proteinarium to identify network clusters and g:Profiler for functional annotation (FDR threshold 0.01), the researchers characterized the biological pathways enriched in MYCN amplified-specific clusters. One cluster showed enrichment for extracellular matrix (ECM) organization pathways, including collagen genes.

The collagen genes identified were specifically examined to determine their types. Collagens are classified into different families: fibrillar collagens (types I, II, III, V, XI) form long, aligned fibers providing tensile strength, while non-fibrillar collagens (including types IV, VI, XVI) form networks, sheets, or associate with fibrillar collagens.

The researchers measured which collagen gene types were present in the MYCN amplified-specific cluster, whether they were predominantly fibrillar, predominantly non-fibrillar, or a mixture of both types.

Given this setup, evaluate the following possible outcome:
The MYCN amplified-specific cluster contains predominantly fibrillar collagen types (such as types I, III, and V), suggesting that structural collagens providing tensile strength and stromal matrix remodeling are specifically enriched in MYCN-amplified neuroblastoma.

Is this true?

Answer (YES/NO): NO